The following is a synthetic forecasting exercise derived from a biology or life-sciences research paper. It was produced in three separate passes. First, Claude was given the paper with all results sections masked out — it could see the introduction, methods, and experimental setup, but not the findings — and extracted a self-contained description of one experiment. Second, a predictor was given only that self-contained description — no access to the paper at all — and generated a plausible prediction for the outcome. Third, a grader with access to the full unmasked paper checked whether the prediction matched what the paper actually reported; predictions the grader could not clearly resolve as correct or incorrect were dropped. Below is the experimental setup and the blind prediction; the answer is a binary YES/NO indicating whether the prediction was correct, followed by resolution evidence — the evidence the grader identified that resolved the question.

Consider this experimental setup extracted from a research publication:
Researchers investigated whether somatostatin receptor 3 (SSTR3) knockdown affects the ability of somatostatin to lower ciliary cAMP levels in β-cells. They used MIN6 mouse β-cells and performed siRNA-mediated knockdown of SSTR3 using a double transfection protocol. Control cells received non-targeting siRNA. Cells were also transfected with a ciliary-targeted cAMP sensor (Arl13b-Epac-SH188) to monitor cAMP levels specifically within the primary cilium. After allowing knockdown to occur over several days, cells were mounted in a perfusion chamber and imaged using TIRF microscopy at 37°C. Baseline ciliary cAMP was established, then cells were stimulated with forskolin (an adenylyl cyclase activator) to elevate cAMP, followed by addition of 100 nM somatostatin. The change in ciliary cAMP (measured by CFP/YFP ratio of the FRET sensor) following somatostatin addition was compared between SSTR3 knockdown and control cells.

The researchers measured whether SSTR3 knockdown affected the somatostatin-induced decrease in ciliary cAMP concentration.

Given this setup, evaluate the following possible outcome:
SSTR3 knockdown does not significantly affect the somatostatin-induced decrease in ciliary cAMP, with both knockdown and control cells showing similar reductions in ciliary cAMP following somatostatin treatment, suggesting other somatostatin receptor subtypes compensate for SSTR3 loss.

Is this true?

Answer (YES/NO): NO